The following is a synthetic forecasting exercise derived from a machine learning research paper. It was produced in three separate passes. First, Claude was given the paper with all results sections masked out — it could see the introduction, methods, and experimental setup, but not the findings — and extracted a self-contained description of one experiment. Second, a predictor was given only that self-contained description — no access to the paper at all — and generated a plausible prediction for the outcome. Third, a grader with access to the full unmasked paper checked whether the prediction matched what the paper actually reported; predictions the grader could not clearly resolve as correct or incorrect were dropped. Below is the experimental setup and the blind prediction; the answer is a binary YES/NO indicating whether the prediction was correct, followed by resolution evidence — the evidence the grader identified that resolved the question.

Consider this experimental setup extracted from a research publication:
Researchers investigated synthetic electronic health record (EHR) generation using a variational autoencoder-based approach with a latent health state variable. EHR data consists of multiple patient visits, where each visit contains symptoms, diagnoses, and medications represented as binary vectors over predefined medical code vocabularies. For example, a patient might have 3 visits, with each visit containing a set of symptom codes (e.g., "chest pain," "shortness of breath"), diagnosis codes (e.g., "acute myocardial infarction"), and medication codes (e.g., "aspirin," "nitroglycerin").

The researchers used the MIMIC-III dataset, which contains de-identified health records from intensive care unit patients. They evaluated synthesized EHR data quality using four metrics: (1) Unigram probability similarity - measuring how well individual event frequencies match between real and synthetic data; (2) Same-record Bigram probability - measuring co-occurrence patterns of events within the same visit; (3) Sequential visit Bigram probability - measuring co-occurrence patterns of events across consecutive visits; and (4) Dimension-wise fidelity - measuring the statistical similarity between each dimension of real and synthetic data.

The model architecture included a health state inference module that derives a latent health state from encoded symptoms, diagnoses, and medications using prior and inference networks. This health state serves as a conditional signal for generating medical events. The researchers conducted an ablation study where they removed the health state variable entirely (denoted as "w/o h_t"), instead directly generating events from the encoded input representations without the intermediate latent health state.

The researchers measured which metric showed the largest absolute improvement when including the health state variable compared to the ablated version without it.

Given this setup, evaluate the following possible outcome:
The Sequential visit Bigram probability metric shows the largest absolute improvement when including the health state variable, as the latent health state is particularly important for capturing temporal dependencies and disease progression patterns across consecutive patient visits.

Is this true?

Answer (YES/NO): YES